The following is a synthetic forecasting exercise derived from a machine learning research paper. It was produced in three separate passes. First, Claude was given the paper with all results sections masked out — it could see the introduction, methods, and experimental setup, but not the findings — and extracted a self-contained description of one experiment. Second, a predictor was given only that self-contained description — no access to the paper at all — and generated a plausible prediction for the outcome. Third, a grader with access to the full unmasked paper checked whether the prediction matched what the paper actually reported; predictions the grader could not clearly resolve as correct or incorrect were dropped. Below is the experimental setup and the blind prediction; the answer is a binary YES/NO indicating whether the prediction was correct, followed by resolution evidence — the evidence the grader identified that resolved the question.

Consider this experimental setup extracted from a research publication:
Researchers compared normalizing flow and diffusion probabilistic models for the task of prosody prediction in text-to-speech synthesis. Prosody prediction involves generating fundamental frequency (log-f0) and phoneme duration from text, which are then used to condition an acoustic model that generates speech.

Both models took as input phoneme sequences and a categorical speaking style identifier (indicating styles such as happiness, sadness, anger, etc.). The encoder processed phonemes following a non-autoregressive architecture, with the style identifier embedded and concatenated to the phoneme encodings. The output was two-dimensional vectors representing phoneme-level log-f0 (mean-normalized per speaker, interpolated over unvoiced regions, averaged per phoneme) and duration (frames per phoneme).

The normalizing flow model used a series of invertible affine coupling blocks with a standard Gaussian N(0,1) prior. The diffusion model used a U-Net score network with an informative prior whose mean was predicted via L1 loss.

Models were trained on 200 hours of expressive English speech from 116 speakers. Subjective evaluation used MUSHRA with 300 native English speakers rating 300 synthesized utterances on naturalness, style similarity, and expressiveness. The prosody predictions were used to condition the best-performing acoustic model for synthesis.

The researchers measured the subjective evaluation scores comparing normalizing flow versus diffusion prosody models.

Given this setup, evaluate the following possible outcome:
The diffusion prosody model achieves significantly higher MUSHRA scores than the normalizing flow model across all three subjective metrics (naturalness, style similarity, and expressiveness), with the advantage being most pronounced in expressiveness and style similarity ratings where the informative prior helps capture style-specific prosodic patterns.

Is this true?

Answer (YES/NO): NO